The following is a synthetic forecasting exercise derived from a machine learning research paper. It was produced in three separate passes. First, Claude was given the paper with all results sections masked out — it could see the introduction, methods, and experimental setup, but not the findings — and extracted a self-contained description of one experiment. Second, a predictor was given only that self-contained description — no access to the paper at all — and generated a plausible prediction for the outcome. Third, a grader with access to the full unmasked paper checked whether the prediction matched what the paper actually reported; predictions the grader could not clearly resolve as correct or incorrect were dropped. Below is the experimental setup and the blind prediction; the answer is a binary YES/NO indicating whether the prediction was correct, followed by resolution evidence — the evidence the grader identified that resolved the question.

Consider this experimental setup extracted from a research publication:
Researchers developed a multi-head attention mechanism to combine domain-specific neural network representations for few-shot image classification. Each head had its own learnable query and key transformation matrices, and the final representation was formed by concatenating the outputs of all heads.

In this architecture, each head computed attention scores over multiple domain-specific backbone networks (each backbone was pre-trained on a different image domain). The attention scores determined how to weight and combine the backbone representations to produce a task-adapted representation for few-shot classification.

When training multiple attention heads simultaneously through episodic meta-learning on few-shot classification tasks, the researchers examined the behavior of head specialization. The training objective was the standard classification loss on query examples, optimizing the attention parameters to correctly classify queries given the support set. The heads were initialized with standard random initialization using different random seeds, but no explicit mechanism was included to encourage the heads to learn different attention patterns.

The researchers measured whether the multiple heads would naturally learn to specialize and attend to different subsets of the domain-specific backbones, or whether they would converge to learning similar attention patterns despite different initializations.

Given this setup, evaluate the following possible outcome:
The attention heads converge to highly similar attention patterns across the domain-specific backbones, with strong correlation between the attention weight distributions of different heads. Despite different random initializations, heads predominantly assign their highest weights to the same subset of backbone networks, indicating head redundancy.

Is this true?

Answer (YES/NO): YES